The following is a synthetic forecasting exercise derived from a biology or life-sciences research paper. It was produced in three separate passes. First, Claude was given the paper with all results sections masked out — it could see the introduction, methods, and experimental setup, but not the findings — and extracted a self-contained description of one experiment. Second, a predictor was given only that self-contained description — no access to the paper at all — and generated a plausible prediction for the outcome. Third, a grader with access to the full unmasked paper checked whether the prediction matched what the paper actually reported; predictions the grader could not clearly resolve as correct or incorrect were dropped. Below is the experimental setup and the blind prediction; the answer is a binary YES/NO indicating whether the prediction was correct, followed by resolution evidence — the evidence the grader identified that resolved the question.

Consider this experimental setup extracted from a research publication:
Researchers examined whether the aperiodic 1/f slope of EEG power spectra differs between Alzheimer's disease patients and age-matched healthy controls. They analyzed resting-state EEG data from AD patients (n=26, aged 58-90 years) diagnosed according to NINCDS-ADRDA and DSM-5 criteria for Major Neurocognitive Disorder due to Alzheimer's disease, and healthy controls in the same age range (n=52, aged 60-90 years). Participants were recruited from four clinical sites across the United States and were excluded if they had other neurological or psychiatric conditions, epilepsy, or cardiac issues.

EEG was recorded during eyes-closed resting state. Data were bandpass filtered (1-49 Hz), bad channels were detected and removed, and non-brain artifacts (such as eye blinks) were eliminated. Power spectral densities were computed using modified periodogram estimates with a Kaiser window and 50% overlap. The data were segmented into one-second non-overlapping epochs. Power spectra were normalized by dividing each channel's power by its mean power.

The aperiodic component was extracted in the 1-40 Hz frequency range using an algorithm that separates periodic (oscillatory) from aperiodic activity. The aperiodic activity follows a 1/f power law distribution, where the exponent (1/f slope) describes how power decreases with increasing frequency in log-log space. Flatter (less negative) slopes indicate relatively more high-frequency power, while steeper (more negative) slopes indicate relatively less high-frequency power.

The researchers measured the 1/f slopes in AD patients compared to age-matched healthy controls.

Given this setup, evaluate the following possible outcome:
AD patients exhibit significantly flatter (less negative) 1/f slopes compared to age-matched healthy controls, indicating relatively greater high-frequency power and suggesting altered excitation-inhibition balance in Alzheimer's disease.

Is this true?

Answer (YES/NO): NO